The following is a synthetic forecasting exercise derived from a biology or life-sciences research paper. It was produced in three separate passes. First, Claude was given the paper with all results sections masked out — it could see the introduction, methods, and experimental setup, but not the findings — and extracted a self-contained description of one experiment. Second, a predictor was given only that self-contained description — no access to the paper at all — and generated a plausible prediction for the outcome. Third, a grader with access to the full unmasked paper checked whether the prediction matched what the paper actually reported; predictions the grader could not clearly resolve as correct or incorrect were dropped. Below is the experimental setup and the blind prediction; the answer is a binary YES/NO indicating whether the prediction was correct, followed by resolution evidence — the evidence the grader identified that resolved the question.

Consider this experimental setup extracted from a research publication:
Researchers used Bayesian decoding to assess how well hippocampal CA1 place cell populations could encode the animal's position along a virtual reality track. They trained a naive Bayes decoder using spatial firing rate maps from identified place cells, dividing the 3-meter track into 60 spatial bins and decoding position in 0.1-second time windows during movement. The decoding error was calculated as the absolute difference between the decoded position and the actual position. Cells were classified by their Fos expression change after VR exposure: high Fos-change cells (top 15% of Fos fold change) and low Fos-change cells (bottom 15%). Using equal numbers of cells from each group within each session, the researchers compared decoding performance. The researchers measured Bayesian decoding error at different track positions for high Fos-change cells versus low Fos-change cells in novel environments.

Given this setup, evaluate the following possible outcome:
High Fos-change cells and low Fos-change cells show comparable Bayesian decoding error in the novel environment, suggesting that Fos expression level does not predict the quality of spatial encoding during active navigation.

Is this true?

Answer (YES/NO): NO